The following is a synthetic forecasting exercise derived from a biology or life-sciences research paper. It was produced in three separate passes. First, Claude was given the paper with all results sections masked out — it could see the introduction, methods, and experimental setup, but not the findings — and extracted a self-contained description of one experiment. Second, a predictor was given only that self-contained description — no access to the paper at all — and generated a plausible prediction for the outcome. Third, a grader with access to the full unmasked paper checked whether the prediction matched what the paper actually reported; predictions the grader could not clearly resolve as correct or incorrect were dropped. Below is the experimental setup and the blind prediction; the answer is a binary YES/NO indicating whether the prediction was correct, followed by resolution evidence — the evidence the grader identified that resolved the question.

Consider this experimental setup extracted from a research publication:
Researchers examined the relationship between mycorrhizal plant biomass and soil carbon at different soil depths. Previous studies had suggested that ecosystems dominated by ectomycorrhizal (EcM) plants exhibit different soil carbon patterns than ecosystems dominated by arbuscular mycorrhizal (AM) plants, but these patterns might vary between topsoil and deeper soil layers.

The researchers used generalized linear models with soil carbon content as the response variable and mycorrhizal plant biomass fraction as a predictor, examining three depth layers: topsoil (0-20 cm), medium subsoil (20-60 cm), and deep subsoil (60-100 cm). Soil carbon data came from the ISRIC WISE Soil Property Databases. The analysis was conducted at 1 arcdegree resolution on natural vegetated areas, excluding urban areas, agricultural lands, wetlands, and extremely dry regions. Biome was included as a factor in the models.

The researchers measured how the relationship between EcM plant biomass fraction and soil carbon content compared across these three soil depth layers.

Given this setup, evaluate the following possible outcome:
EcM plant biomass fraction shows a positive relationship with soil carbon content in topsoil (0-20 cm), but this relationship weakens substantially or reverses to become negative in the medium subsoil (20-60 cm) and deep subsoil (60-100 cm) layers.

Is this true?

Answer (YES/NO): NO